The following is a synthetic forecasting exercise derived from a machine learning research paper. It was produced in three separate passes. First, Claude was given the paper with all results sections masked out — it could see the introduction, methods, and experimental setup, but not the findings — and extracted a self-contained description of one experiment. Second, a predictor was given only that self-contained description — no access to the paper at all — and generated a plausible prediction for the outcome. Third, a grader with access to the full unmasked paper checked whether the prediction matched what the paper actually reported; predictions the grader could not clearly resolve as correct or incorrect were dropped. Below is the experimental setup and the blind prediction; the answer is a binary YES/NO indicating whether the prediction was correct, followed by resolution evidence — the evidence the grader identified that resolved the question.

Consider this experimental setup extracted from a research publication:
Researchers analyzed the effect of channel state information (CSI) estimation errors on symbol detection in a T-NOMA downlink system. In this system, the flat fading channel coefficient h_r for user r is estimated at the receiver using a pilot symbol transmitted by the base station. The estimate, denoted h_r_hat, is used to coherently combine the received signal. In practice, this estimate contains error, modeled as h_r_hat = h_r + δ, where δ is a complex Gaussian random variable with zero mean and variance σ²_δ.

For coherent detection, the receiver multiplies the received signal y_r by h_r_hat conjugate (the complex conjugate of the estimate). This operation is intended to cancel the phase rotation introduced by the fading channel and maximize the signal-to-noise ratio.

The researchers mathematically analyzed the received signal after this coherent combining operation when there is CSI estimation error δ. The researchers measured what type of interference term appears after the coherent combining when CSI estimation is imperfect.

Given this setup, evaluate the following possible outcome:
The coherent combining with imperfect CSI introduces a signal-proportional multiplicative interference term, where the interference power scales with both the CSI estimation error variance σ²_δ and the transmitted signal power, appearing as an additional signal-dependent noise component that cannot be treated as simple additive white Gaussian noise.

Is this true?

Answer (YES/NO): YES